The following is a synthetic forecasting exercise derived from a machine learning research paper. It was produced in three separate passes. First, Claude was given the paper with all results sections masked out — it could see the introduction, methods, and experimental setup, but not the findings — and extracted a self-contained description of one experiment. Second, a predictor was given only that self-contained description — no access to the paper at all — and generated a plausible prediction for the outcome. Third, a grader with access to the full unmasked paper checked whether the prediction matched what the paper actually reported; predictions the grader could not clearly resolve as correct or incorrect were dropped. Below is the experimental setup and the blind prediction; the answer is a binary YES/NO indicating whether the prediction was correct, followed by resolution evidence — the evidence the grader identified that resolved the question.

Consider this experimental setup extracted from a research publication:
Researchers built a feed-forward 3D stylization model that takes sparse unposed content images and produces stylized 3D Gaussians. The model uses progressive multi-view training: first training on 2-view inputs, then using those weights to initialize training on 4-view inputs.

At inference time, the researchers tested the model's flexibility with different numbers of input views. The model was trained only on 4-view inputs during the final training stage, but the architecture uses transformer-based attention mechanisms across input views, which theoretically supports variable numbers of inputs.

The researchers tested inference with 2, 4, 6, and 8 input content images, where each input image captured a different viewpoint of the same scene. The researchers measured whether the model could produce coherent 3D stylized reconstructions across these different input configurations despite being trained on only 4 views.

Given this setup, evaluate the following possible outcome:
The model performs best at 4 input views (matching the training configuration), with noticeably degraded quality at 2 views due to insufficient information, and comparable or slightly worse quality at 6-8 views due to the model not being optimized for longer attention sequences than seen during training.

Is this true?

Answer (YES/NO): NO